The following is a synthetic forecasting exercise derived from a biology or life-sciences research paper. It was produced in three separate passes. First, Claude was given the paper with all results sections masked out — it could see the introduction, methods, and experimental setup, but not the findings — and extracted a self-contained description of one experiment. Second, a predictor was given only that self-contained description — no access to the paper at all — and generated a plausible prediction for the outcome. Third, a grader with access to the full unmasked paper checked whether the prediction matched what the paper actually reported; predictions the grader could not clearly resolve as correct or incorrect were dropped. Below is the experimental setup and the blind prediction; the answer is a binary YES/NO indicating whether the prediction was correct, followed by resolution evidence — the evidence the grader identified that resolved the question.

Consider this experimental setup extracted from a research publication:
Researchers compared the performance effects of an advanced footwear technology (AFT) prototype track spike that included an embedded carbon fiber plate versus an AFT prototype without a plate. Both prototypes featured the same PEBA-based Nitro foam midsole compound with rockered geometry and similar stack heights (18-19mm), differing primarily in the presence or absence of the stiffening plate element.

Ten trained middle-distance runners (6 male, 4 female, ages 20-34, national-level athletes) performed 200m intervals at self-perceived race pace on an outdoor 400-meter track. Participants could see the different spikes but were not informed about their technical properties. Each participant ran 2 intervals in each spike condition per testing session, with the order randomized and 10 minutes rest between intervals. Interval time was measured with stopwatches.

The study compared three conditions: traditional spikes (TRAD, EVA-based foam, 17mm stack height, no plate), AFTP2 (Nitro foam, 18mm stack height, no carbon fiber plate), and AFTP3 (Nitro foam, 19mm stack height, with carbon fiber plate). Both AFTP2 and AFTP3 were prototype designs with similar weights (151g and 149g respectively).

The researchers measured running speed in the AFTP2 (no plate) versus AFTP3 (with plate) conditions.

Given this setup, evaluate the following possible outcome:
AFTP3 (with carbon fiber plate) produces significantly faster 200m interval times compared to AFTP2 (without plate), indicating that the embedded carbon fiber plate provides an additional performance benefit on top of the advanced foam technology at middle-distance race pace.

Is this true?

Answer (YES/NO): YES